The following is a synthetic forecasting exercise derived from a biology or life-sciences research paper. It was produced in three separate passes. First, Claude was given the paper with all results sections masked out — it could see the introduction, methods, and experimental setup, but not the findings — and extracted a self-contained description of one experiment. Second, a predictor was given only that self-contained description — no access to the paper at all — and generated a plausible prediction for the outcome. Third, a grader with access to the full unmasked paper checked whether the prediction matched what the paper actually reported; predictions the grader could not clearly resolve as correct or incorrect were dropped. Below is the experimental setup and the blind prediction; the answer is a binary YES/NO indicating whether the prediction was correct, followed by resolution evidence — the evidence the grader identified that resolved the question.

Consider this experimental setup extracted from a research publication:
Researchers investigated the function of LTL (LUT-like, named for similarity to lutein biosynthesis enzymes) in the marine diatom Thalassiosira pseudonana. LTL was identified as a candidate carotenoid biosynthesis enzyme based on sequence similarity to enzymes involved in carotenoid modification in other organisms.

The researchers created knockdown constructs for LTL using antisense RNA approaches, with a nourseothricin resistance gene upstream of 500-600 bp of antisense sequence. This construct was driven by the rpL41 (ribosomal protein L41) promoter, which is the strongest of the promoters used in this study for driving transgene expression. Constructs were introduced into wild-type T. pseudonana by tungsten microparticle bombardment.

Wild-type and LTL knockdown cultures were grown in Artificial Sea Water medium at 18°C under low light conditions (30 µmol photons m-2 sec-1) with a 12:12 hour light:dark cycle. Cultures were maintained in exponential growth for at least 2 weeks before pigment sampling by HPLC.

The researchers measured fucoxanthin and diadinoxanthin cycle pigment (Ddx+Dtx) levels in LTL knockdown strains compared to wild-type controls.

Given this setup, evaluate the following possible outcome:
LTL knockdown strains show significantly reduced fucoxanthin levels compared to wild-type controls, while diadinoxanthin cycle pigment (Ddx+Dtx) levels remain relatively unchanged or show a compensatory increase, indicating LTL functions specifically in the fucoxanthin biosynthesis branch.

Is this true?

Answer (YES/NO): NO